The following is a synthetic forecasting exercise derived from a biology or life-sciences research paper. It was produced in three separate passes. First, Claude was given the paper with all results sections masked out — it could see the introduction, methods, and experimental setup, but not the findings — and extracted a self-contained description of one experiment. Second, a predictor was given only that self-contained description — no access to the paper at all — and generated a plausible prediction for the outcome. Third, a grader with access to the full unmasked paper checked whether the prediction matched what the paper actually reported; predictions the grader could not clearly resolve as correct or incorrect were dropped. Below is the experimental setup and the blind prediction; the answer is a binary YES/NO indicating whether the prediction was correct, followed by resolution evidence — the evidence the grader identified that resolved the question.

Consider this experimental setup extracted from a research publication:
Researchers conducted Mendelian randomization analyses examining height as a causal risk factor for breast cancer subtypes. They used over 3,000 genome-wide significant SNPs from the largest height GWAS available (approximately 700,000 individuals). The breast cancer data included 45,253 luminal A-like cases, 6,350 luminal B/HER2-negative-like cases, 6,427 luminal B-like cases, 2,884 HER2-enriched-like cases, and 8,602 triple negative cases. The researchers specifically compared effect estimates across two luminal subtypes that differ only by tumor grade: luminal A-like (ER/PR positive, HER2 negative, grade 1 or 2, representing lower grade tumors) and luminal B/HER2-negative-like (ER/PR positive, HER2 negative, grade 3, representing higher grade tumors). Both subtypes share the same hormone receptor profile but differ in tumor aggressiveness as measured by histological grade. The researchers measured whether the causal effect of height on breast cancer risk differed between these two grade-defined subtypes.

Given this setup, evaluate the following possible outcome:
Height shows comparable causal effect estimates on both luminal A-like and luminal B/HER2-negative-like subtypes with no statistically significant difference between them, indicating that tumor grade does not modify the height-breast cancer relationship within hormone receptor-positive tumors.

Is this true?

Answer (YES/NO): YES